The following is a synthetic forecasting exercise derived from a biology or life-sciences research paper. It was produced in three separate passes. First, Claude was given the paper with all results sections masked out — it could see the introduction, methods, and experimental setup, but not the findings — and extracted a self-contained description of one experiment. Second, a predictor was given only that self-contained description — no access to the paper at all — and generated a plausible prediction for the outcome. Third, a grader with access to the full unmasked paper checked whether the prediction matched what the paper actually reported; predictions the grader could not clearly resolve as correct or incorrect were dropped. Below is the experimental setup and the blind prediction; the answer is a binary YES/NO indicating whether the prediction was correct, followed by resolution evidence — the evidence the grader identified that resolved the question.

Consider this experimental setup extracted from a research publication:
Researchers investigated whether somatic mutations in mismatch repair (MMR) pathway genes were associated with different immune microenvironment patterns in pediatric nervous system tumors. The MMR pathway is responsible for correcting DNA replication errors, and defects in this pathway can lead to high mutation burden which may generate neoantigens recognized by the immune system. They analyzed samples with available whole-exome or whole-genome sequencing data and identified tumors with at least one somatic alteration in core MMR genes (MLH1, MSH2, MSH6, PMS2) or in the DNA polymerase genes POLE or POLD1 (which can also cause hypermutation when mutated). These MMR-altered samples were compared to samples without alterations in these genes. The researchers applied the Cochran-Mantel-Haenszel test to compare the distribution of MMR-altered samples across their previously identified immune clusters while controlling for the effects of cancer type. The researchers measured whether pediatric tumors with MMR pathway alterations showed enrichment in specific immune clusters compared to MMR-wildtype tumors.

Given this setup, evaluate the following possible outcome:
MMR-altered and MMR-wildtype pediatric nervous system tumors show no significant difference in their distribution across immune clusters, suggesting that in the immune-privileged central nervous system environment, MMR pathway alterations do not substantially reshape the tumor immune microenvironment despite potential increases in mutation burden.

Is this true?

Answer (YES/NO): YES